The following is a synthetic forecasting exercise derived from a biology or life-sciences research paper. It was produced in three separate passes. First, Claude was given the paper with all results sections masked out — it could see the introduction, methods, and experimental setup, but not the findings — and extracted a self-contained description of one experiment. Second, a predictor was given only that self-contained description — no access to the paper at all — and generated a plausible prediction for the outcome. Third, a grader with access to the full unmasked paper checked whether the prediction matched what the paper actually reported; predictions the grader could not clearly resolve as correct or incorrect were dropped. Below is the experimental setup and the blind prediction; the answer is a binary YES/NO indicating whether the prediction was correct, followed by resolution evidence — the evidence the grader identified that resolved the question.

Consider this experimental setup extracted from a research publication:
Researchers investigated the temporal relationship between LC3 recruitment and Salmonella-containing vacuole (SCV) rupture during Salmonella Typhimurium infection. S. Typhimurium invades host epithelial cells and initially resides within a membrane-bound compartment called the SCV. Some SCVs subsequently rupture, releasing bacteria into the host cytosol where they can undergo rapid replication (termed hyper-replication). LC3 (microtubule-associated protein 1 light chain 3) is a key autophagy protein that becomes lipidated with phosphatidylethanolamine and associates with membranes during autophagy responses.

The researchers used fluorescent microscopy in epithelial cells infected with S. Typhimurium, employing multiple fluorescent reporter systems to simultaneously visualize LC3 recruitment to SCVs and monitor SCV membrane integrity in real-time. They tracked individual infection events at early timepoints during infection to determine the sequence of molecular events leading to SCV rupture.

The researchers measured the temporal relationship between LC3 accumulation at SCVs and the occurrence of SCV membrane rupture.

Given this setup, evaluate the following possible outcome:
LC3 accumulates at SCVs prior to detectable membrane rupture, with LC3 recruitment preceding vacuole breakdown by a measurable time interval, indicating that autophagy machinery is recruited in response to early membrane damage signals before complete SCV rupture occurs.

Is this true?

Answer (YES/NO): YES